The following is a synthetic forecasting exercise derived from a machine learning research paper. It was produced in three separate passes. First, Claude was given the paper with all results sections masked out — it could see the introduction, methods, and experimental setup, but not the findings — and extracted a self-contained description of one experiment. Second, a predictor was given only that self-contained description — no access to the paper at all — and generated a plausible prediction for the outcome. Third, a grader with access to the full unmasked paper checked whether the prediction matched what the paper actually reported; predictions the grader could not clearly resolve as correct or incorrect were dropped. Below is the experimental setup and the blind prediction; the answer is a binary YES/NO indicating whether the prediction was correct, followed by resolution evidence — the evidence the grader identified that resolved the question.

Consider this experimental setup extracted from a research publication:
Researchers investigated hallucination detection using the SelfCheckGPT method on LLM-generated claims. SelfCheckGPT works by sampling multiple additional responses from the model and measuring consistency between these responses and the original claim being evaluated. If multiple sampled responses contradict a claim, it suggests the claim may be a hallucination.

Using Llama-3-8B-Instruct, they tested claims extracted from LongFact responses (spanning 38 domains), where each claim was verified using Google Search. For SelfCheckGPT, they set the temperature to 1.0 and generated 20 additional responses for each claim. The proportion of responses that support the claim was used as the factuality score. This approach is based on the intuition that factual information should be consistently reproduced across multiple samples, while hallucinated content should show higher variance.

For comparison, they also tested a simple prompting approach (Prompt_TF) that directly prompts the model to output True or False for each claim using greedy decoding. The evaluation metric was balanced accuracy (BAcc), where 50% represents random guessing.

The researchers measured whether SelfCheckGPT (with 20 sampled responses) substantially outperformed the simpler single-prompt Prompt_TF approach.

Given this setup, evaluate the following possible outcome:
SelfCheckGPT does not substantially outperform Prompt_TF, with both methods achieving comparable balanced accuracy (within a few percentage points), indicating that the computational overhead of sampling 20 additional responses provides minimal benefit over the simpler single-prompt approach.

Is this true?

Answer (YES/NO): YES